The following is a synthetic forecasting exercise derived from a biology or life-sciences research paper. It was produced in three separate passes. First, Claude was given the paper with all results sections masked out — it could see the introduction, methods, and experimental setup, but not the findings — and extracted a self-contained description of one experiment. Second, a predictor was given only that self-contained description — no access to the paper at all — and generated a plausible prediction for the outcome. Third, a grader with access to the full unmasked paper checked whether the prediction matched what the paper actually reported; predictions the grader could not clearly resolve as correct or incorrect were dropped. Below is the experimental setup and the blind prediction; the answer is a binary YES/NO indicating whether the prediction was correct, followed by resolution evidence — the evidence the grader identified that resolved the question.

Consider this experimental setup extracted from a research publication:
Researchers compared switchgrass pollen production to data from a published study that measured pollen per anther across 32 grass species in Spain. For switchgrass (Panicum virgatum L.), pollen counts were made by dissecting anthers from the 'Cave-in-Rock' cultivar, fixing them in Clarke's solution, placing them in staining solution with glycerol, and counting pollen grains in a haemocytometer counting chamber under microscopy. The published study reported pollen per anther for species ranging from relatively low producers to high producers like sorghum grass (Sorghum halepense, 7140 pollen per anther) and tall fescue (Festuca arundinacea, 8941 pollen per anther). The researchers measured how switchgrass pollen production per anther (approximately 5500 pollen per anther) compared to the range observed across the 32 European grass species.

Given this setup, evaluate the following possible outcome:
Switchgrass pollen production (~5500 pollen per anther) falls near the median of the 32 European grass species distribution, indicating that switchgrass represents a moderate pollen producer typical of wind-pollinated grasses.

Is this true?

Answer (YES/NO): NO